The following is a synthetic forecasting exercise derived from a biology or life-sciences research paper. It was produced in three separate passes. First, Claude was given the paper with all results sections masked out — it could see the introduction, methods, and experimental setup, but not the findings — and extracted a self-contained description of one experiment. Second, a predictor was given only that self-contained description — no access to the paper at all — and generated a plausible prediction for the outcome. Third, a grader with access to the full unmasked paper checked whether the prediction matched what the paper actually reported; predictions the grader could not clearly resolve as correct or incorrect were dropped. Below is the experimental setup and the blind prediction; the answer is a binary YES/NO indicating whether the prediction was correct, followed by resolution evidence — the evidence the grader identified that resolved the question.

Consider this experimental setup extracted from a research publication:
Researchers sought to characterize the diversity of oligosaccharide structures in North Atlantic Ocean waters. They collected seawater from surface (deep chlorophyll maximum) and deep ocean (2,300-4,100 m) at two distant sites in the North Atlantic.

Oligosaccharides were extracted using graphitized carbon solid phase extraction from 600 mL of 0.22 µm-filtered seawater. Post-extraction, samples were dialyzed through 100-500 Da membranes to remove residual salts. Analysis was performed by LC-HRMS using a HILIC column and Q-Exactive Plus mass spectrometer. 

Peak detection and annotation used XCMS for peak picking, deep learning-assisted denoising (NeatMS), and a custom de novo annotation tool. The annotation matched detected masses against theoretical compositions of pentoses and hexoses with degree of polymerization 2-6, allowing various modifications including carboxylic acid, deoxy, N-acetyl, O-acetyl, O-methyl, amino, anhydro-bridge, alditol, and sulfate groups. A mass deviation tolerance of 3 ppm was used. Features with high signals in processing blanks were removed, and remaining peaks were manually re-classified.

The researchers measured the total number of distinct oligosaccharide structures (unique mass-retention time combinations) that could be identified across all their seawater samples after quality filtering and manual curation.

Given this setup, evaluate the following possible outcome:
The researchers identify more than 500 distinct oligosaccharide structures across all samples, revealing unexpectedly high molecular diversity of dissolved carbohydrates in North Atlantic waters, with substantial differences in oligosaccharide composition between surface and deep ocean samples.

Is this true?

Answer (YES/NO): NO